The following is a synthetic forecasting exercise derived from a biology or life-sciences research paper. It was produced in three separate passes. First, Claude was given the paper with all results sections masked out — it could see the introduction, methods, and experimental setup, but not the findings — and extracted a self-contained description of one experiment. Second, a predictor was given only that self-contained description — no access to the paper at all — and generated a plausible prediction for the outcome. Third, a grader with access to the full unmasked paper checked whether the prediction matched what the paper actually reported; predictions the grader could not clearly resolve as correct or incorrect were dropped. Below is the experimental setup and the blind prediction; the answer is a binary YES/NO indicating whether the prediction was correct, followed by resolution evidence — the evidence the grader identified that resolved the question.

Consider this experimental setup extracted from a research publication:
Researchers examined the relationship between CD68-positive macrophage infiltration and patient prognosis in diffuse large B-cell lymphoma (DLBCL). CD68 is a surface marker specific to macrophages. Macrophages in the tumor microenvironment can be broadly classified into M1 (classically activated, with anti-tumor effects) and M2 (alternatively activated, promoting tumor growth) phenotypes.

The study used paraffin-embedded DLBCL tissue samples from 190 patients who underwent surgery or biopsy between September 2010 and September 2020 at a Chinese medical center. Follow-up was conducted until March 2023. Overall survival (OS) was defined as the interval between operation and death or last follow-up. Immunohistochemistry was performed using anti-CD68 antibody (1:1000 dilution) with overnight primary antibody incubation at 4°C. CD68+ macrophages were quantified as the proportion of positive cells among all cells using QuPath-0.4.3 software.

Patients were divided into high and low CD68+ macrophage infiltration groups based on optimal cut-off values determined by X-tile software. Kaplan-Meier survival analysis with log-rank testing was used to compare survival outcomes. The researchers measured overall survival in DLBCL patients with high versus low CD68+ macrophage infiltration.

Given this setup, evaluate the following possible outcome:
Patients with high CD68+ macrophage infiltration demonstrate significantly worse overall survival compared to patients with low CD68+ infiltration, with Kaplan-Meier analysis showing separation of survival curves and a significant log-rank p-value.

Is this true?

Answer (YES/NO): NO